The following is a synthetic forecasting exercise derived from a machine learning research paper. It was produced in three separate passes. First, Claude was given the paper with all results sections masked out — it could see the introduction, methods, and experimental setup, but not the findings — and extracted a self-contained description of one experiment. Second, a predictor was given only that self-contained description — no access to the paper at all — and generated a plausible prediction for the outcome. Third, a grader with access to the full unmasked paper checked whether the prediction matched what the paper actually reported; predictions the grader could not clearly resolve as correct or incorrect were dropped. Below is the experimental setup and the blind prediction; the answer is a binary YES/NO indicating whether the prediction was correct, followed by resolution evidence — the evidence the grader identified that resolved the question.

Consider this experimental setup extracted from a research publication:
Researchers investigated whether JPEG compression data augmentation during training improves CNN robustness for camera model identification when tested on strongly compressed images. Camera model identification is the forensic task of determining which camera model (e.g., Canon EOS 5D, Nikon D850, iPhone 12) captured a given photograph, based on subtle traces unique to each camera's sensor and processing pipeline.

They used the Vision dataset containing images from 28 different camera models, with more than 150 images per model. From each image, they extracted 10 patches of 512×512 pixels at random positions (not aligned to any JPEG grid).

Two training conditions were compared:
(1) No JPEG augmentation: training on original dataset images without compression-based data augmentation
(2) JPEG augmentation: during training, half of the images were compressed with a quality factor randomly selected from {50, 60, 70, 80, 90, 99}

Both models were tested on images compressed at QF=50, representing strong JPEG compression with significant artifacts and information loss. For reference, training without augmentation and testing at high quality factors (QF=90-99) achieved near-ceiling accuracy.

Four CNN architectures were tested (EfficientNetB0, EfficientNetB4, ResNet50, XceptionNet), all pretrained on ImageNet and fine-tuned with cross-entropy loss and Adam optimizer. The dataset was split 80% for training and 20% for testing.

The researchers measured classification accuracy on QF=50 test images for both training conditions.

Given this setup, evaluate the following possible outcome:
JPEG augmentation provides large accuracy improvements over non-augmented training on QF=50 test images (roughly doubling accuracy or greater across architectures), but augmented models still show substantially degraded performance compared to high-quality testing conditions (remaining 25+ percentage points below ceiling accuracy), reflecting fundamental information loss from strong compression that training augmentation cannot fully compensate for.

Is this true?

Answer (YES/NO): NO